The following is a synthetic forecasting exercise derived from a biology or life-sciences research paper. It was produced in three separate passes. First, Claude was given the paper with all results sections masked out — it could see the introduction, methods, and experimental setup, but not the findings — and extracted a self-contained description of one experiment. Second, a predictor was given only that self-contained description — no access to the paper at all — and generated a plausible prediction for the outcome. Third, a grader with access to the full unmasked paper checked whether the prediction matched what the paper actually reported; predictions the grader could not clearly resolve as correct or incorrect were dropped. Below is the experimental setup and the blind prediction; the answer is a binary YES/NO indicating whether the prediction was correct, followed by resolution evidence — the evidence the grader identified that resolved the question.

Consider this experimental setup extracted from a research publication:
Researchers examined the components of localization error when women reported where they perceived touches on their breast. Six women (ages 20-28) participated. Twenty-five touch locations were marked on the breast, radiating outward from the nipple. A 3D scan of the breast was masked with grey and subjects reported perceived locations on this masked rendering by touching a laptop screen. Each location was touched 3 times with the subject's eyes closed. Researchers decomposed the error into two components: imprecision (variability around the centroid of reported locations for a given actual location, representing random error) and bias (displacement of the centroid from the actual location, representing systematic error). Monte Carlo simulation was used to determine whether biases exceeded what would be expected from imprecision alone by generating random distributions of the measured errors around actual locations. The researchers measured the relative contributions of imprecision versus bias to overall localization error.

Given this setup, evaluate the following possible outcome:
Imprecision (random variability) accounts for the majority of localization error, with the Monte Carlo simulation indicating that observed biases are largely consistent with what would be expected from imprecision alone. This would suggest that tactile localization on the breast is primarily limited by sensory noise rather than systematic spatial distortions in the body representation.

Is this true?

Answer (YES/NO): NO